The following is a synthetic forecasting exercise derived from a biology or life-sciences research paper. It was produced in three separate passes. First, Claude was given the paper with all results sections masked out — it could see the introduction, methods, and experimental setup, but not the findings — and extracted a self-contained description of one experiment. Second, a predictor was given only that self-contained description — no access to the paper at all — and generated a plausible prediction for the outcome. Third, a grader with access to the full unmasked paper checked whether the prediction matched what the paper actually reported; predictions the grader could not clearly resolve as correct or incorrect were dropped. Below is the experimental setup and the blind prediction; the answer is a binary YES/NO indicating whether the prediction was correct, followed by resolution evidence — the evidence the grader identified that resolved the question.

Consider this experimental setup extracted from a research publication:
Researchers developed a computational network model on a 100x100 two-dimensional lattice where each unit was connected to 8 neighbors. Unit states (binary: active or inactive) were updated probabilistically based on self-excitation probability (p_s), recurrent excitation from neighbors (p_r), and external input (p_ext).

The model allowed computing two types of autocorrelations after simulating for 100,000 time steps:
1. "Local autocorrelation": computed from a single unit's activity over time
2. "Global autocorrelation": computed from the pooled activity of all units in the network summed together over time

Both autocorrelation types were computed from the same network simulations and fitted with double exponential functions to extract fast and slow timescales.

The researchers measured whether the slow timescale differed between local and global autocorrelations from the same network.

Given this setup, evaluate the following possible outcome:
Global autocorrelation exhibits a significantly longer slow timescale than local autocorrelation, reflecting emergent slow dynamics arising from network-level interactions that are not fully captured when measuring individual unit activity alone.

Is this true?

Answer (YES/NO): YES